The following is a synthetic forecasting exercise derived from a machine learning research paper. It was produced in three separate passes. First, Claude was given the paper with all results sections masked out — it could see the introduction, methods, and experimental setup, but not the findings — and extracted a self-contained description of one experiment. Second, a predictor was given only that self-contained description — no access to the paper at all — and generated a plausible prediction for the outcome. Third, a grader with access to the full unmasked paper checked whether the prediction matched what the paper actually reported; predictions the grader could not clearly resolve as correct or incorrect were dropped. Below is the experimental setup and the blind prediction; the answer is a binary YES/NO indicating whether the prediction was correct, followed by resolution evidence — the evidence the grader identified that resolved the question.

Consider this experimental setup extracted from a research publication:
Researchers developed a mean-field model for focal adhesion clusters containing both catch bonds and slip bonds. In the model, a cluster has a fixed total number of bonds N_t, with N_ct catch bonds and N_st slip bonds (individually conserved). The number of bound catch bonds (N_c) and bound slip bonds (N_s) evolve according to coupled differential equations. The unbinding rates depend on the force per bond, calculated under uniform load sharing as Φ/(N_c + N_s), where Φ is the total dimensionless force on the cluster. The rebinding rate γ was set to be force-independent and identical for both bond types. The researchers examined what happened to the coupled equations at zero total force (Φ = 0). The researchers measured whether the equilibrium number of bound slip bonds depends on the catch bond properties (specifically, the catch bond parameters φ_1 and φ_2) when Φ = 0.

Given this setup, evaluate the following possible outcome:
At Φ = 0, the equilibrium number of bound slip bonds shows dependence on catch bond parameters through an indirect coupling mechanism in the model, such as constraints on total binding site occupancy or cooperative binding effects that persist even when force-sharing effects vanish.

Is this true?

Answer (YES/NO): NO